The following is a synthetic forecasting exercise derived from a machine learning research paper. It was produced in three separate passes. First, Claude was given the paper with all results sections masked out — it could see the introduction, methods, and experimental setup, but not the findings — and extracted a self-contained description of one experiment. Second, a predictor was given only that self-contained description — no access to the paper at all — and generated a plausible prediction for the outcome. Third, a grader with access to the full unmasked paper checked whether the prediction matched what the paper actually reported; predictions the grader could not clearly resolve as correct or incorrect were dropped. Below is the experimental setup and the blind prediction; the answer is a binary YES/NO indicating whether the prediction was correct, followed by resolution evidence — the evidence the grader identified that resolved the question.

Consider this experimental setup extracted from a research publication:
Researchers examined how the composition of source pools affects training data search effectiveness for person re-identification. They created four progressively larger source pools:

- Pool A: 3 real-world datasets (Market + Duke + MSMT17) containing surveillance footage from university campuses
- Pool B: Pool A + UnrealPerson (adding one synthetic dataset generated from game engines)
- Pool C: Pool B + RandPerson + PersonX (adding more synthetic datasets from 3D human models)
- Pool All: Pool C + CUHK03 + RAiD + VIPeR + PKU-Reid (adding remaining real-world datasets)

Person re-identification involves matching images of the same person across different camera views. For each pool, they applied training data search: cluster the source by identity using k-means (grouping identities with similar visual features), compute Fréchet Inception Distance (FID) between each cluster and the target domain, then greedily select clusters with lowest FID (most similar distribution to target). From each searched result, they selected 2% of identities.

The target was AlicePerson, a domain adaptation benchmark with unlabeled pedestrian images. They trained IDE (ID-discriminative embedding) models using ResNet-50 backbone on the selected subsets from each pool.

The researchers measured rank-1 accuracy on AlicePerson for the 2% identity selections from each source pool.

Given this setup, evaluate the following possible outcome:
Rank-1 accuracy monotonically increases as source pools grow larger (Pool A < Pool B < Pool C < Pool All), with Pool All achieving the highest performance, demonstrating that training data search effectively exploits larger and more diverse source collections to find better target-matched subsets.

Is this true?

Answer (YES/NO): YES